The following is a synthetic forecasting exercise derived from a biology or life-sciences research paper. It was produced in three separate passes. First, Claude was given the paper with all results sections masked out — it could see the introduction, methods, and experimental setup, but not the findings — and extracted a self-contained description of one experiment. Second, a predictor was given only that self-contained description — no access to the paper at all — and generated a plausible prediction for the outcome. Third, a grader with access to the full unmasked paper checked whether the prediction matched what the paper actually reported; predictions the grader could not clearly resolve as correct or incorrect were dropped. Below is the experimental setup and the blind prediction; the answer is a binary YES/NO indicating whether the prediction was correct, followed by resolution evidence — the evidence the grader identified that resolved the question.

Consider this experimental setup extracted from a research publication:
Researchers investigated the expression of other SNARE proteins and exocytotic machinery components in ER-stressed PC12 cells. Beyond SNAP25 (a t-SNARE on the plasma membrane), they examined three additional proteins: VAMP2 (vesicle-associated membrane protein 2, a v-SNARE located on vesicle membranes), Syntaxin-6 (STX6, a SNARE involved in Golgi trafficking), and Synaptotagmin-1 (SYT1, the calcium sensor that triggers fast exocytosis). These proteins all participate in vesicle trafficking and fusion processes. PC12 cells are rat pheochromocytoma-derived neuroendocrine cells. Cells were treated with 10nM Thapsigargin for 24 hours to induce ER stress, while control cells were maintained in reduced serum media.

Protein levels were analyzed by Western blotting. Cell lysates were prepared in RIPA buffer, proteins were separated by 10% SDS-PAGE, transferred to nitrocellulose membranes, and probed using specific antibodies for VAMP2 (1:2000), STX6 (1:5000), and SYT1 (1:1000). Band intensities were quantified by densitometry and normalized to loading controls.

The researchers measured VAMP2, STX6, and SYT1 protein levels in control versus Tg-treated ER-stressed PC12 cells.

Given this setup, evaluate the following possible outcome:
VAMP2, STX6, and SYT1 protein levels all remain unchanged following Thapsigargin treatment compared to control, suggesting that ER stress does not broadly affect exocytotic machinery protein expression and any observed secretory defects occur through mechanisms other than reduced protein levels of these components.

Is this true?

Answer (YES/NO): YES